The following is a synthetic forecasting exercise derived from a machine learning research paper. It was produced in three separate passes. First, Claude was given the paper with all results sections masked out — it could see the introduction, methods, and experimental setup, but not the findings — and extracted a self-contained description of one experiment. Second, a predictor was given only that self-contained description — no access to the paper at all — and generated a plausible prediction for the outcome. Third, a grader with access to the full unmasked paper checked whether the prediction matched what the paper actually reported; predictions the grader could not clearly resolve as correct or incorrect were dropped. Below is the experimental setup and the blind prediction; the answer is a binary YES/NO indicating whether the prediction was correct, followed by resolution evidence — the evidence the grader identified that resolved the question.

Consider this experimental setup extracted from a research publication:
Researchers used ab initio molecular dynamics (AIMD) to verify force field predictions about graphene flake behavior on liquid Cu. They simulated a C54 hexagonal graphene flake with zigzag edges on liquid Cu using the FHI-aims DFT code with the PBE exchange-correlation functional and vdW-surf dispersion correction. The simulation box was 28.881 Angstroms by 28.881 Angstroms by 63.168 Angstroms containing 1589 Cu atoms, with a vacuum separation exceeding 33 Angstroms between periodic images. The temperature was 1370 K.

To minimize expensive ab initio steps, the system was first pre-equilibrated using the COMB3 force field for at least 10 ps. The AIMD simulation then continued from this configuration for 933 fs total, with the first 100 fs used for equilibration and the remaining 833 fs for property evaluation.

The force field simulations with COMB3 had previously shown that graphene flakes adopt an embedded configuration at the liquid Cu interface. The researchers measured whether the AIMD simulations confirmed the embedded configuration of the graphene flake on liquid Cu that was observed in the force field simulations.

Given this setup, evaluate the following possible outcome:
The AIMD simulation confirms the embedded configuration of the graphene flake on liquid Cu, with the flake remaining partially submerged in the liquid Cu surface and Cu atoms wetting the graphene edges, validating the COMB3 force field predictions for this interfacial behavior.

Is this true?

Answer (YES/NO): YES